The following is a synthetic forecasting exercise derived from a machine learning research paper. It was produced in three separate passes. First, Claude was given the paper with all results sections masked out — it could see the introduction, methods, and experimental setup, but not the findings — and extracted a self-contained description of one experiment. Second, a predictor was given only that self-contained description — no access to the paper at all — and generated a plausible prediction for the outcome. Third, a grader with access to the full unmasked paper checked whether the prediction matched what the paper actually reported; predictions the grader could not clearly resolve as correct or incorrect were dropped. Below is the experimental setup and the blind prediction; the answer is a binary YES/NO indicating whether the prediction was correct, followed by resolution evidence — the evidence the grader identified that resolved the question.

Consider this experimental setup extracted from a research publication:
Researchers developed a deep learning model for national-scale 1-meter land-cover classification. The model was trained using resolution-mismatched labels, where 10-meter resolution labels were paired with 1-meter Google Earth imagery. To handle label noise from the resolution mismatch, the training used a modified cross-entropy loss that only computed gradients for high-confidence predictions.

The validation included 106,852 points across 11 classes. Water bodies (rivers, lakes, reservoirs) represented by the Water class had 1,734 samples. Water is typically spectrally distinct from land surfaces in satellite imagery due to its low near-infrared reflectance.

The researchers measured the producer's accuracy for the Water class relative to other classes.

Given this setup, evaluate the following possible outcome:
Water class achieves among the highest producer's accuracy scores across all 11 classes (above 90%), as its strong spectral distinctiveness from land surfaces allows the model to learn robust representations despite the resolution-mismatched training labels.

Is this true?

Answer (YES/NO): NO